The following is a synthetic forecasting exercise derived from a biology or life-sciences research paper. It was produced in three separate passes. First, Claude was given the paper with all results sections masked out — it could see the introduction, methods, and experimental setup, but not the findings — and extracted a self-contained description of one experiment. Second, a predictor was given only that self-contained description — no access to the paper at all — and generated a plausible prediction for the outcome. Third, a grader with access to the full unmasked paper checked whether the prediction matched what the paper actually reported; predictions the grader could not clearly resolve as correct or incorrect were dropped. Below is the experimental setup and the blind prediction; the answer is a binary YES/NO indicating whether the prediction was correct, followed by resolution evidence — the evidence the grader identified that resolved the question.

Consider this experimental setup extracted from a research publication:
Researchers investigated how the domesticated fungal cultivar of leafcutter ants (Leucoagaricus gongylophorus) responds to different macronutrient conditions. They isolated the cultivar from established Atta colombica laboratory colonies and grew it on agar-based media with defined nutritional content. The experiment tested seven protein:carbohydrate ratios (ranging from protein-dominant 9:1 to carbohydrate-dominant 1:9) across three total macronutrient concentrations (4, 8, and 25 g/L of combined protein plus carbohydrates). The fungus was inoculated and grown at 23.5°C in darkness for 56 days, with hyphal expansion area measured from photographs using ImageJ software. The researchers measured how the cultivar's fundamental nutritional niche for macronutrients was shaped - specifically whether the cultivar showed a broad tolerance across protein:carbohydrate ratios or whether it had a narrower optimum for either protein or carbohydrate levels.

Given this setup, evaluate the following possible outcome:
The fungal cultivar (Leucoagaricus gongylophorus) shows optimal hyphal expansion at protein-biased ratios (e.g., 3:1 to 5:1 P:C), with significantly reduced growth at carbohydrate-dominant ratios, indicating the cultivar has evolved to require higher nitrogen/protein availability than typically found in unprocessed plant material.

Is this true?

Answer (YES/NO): NO